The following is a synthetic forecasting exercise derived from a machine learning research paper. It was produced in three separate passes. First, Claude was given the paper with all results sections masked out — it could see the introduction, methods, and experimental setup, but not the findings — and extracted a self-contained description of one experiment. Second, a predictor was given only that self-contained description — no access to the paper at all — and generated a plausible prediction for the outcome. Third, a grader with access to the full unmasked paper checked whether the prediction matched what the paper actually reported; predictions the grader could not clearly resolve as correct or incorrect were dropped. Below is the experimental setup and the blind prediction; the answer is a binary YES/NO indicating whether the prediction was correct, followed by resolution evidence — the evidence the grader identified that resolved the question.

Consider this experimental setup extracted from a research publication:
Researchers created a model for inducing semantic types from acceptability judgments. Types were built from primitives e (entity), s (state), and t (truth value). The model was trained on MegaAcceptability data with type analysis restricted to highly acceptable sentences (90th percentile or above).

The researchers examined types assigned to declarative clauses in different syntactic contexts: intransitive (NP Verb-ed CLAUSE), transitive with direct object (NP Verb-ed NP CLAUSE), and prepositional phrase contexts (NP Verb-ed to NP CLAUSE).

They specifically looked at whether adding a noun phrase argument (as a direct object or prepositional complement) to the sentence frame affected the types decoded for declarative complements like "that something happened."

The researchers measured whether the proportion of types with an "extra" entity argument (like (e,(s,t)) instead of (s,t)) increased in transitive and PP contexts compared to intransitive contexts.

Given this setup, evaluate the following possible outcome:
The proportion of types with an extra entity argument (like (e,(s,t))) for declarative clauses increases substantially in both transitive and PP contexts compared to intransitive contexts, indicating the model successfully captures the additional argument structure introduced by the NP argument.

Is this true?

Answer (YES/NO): NO